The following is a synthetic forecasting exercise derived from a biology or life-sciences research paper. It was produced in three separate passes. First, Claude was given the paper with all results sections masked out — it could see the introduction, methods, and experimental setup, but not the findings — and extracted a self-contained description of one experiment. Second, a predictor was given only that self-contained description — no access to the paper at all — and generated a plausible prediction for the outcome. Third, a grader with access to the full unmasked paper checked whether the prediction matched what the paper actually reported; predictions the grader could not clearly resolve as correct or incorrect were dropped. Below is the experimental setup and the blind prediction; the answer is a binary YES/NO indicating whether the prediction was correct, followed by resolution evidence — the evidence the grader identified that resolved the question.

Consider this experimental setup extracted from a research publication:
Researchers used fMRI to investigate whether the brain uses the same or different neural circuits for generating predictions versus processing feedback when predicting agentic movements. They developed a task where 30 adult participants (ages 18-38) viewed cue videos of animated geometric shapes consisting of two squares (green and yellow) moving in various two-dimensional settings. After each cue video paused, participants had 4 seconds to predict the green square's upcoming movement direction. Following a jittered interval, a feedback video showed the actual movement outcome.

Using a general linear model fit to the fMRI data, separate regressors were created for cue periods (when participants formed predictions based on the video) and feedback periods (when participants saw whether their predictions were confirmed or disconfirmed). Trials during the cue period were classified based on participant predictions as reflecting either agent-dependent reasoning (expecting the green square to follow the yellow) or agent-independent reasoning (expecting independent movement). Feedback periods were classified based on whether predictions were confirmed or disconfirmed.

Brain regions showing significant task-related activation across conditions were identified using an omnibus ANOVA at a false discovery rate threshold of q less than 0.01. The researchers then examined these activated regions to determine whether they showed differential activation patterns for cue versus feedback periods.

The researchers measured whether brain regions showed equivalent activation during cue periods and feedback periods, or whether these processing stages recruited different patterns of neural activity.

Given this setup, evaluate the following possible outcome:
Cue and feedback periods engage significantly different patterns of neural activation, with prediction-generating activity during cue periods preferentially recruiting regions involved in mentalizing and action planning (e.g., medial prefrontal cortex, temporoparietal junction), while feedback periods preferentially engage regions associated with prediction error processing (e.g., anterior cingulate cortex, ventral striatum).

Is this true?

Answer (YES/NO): NO